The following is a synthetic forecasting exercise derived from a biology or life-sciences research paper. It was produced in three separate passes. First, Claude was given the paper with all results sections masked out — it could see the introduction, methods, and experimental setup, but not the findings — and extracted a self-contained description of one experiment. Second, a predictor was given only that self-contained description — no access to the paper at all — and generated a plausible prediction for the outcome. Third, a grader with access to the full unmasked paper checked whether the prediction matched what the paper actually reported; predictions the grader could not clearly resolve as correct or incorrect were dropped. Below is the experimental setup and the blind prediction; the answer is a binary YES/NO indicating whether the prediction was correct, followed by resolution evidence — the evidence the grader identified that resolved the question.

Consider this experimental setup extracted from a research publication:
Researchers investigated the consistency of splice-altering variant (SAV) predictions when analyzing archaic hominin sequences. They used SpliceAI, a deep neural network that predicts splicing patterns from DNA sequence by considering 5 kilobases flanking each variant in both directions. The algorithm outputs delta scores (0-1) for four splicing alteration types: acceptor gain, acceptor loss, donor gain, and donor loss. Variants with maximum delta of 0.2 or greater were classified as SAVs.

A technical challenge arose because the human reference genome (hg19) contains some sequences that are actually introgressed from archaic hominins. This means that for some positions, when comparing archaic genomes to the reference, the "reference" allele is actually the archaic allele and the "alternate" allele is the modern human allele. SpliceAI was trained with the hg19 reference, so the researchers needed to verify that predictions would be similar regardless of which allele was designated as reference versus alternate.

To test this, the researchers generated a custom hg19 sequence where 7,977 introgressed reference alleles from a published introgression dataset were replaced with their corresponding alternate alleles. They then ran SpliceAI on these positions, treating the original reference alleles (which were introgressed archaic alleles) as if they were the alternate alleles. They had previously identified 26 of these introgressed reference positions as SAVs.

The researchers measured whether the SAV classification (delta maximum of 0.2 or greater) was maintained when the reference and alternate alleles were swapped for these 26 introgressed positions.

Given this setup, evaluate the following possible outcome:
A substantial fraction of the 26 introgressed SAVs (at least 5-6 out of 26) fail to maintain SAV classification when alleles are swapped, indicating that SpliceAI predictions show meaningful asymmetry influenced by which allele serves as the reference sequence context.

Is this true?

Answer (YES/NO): NO